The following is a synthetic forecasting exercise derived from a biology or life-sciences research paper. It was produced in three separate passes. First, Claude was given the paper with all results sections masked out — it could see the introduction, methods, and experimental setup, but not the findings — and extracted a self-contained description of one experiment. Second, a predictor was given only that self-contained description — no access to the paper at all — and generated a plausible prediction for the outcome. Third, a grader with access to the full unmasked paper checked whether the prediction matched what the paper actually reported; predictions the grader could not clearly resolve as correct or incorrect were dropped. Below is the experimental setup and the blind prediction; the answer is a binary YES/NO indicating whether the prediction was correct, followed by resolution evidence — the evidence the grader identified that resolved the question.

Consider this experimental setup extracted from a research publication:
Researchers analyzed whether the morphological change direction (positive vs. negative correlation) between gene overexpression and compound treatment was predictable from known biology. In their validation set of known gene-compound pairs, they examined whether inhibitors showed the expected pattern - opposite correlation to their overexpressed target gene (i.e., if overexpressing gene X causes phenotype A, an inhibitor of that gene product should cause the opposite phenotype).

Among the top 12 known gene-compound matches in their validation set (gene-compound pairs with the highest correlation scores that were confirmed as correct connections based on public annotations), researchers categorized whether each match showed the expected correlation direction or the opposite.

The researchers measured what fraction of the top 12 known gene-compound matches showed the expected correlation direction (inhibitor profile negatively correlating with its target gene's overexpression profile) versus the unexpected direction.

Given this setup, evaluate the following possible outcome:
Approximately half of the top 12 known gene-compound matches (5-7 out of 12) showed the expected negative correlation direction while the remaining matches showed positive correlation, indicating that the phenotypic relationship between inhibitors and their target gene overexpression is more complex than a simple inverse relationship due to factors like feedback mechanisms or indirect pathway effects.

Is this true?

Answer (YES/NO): YES